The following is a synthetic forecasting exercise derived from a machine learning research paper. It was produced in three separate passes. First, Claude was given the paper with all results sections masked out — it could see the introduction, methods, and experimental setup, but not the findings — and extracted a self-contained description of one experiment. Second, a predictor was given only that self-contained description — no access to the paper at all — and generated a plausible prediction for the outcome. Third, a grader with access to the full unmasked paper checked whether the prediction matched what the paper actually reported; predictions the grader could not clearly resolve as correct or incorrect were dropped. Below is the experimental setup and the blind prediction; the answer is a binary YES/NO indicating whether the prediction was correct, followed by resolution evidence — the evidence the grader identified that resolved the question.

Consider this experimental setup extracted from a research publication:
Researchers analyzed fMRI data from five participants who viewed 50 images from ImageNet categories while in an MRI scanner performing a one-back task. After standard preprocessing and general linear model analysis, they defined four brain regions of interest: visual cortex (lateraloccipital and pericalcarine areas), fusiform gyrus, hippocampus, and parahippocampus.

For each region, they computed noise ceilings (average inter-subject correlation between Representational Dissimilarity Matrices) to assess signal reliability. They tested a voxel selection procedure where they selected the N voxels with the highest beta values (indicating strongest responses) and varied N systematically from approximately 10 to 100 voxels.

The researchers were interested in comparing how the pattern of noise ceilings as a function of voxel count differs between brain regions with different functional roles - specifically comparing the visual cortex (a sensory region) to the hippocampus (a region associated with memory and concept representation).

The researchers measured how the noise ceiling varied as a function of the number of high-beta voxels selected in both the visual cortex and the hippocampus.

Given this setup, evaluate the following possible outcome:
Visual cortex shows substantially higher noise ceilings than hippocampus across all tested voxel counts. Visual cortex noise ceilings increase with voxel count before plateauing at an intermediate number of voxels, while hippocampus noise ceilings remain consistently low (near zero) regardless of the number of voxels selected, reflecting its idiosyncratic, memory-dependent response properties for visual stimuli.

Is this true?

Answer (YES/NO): NO